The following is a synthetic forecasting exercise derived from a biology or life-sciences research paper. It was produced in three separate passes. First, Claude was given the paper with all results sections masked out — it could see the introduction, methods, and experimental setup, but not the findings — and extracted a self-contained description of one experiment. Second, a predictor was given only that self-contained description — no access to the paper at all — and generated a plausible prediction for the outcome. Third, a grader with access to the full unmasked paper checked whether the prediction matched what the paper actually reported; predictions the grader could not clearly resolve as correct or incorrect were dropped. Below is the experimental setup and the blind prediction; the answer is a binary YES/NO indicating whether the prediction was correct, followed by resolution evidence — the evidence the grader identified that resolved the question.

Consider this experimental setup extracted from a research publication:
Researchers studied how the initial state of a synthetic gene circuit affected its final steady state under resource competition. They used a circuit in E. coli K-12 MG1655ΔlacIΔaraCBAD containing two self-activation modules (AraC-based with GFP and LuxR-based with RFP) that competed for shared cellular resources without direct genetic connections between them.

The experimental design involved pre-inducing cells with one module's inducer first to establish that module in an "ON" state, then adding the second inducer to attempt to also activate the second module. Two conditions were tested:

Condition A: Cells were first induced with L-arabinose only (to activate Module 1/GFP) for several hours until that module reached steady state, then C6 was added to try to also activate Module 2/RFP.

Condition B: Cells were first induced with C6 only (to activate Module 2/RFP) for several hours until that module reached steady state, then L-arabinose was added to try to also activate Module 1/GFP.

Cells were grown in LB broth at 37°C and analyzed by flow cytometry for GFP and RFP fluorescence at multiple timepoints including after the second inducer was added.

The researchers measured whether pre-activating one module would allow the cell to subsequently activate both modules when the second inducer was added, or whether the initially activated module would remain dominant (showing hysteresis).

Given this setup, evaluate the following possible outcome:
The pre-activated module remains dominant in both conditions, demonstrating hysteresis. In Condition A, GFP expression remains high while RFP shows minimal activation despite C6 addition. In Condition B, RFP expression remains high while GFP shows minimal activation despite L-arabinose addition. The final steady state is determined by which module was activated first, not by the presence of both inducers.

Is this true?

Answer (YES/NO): YES